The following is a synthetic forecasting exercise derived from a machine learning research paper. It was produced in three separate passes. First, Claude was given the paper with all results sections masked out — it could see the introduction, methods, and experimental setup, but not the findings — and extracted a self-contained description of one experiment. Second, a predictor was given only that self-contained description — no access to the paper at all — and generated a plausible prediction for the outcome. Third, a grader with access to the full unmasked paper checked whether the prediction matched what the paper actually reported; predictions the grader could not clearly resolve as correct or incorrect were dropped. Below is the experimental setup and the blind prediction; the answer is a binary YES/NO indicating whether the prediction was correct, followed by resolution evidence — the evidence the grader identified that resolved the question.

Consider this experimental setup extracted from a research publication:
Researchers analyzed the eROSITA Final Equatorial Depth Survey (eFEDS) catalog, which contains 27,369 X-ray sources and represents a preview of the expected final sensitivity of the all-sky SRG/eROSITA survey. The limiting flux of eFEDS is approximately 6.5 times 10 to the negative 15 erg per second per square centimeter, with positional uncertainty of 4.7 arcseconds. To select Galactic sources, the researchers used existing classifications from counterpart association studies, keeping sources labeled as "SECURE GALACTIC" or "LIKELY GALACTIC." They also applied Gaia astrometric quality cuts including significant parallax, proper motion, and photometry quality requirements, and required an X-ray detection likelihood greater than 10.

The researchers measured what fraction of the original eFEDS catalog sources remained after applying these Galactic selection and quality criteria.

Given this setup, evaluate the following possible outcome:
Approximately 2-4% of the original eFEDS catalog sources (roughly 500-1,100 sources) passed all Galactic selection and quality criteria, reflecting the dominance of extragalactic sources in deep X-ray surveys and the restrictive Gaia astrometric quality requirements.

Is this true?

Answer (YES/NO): NO